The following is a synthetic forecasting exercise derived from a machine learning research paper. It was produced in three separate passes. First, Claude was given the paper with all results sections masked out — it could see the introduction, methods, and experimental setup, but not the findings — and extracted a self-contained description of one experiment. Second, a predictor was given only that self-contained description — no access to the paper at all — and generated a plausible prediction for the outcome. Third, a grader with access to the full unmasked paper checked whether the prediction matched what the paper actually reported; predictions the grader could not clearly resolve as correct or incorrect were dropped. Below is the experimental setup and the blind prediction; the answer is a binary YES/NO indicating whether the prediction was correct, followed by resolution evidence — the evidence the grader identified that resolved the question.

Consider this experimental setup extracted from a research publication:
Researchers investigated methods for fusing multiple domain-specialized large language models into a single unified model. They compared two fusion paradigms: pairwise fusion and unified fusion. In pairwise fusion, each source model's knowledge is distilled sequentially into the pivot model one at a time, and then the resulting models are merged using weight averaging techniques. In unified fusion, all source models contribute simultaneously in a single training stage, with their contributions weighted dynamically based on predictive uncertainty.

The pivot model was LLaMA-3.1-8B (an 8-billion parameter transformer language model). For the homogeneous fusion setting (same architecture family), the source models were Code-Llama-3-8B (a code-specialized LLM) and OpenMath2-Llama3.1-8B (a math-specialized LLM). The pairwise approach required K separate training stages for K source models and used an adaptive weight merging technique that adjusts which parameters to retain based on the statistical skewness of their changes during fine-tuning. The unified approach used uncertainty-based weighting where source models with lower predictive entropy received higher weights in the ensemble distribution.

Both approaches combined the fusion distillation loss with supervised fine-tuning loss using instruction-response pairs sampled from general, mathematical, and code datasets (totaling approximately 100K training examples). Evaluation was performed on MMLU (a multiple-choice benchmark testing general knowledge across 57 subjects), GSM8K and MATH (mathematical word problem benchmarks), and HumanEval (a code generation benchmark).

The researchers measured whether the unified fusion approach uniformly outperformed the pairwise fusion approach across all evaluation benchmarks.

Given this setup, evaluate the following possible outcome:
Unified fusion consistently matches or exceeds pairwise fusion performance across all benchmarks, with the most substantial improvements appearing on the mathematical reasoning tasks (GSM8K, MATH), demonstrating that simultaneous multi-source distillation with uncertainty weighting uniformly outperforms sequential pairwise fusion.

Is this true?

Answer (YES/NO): NO